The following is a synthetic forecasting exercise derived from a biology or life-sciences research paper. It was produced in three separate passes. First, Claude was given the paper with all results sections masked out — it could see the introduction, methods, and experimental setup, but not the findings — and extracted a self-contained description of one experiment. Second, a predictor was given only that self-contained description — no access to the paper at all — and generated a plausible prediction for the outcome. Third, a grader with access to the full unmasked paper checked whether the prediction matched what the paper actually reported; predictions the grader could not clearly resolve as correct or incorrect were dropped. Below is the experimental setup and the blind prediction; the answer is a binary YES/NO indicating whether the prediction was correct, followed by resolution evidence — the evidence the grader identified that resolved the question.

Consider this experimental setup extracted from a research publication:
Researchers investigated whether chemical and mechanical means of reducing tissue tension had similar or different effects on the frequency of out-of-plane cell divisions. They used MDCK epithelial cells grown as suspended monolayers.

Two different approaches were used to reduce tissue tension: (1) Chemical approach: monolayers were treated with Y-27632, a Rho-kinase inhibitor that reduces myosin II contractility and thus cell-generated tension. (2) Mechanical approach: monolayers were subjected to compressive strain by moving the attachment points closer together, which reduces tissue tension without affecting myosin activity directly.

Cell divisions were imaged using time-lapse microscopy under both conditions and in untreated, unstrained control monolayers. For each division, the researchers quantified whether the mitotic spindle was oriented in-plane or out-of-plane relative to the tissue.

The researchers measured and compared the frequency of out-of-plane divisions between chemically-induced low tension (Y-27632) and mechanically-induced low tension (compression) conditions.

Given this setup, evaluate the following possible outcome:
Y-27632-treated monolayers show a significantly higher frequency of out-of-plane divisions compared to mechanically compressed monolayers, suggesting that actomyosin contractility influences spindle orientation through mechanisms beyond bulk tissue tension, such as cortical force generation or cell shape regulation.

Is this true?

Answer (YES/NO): NO